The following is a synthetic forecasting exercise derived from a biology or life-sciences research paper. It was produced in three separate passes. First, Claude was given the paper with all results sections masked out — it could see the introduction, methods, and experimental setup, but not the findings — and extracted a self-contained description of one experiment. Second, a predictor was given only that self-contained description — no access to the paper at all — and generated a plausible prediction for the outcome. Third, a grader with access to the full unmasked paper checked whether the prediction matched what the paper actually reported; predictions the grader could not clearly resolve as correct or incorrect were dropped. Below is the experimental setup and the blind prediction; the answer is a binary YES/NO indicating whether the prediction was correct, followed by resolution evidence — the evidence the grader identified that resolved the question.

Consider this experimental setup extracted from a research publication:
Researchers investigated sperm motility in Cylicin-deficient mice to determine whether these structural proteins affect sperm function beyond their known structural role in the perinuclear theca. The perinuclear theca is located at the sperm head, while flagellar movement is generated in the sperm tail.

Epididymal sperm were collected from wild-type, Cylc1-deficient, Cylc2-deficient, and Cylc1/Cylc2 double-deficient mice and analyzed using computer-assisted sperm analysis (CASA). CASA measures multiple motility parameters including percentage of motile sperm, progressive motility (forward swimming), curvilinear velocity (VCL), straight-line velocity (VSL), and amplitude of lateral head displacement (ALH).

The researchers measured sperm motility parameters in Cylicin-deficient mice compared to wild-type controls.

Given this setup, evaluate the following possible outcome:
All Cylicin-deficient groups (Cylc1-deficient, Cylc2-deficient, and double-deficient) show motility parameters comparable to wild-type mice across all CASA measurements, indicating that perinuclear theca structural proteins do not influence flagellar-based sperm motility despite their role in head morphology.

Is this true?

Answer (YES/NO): NO